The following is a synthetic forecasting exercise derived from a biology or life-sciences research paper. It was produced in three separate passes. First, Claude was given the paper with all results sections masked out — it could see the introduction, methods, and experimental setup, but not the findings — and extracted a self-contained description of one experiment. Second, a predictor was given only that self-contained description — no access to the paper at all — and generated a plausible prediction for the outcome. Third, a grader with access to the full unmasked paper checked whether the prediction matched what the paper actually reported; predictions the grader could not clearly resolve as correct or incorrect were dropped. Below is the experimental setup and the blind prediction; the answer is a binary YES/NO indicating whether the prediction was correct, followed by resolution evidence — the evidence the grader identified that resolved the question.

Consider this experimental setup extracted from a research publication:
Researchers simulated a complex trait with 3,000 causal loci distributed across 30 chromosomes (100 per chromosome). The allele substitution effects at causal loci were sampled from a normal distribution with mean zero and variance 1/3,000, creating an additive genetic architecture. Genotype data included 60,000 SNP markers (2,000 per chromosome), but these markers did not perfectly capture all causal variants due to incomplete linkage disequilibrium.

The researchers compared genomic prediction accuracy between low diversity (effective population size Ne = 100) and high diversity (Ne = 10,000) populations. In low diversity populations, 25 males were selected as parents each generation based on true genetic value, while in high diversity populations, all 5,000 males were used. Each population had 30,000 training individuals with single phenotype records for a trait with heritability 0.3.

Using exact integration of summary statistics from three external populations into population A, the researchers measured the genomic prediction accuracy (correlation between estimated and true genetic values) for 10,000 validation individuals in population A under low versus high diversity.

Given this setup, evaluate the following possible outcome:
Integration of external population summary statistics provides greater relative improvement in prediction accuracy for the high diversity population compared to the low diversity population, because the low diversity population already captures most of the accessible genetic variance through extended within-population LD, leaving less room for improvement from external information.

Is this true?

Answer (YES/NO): YES